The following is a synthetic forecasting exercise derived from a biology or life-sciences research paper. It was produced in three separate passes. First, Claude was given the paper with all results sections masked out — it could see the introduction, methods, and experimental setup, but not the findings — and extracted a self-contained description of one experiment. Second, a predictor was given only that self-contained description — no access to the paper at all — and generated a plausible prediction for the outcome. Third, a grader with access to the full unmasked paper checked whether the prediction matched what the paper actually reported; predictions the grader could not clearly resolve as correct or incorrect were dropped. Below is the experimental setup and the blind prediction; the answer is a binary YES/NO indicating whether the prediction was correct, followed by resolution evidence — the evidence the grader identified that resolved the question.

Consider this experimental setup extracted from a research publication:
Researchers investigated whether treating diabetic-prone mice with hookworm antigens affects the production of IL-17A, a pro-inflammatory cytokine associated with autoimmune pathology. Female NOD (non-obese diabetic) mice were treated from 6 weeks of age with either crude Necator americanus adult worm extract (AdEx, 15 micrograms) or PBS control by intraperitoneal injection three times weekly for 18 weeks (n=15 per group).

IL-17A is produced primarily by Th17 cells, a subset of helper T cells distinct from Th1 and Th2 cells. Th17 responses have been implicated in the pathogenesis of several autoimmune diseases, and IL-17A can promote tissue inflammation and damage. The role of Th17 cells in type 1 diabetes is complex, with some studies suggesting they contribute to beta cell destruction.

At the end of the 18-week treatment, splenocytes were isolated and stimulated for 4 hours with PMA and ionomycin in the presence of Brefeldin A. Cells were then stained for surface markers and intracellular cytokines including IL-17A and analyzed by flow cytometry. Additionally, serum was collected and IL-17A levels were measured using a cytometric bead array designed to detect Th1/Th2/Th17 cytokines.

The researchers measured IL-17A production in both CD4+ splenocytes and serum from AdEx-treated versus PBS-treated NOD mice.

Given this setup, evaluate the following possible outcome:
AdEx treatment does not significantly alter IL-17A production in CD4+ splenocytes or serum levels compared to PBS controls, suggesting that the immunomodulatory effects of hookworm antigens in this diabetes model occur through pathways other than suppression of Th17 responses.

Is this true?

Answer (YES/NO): YES